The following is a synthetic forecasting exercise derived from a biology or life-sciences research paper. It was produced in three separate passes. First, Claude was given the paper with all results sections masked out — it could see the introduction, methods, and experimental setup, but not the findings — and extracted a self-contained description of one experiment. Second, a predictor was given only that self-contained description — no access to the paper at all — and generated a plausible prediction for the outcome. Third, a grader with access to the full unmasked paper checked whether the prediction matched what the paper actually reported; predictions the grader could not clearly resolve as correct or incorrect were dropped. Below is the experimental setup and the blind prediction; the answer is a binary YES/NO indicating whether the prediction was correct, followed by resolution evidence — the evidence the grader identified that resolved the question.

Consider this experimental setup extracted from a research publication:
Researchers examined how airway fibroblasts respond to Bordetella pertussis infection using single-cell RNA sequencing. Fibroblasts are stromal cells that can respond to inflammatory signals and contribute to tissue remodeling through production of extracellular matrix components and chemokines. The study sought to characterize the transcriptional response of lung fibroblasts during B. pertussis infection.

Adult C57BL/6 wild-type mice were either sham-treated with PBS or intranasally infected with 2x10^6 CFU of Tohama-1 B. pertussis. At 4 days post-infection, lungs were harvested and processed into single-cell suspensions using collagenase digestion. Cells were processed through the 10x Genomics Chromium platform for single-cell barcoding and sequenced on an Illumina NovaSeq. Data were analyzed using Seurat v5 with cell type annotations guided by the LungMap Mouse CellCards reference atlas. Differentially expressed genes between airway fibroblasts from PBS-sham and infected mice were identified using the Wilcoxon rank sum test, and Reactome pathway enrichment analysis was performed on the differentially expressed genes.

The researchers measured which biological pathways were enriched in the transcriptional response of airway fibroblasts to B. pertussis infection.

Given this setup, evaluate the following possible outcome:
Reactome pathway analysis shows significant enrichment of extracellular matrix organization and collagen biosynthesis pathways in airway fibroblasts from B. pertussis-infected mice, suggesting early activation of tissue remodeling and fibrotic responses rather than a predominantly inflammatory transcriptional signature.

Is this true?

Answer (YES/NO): NO